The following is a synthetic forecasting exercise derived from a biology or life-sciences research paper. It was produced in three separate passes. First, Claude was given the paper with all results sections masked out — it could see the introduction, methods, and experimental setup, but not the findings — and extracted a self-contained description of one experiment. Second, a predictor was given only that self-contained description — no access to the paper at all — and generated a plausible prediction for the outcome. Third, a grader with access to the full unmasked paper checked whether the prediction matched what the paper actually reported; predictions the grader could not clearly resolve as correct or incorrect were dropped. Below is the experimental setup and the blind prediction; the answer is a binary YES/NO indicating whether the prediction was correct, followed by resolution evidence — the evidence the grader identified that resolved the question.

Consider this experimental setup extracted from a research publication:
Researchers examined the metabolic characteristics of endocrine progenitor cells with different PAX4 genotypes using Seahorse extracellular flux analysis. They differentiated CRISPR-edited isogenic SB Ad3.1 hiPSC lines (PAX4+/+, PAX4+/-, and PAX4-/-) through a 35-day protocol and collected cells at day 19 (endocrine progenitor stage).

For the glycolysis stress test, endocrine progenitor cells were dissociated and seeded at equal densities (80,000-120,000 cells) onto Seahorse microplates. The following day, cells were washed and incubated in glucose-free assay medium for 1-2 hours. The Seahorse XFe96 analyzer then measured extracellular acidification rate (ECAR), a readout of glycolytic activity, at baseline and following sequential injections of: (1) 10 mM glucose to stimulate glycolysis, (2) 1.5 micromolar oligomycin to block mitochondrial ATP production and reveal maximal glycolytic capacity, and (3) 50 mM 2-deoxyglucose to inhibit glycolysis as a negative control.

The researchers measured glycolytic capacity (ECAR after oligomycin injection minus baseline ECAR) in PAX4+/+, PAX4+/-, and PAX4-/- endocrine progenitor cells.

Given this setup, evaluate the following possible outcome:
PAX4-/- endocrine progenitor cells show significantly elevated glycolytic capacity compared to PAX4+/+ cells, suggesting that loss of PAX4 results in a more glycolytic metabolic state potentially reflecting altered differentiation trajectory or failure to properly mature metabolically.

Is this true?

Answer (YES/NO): NO